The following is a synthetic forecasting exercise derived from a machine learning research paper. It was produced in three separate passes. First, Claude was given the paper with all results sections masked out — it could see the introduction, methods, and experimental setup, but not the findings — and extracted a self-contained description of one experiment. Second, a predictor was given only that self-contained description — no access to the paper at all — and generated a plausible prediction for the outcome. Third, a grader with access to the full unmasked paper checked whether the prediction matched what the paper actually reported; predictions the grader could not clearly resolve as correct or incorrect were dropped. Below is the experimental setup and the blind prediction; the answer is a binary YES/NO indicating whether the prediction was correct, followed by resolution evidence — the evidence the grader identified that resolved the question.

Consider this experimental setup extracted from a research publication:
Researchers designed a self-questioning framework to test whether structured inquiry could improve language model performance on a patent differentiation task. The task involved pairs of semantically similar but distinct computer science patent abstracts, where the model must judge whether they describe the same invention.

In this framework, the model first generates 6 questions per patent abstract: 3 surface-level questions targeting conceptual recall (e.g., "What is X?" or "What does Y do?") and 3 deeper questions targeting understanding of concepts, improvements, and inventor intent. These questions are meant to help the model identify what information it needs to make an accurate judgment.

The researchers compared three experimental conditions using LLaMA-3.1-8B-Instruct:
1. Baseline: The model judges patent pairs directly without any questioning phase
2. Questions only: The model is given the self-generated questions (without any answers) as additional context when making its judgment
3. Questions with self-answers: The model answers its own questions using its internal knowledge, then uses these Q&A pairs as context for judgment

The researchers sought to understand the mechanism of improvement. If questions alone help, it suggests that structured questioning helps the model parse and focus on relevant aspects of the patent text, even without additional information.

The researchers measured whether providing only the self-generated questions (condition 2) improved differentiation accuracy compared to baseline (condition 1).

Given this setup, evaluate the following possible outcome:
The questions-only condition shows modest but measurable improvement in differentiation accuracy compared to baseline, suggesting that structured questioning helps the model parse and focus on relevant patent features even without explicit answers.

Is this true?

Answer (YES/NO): YES